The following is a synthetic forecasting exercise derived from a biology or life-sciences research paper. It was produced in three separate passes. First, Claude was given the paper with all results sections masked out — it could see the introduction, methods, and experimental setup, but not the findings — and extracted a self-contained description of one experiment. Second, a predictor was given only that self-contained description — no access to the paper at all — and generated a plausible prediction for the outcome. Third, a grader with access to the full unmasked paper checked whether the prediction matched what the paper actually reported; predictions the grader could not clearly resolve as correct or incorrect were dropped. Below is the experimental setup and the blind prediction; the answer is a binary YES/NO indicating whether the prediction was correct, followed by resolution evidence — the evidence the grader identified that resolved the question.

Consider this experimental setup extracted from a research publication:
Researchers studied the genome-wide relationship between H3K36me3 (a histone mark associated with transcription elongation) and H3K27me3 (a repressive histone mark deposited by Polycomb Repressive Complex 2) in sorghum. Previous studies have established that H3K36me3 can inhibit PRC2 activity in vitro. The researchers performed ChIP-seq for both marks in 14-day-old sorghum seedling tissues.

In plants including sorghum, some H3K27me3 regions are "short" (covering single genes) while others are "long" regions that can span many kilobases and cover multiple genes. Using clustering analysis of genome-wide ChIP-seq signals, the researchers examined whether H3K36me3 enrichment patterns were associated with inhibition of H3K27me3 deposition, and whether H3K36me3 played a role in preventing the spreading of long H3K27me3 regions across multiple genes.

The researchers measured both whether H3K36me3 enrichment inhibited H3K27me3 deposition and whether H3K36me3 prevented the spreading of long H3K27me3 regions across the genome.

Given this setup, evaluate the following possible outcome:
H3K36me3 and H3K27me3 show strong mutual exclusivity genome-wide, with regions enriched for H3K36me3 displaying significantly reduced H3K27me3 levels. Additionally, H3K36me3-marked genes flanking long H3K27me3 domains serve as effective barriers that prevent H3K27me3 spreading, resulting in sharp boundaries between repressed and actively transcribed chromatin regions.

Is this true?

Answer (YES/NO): NO